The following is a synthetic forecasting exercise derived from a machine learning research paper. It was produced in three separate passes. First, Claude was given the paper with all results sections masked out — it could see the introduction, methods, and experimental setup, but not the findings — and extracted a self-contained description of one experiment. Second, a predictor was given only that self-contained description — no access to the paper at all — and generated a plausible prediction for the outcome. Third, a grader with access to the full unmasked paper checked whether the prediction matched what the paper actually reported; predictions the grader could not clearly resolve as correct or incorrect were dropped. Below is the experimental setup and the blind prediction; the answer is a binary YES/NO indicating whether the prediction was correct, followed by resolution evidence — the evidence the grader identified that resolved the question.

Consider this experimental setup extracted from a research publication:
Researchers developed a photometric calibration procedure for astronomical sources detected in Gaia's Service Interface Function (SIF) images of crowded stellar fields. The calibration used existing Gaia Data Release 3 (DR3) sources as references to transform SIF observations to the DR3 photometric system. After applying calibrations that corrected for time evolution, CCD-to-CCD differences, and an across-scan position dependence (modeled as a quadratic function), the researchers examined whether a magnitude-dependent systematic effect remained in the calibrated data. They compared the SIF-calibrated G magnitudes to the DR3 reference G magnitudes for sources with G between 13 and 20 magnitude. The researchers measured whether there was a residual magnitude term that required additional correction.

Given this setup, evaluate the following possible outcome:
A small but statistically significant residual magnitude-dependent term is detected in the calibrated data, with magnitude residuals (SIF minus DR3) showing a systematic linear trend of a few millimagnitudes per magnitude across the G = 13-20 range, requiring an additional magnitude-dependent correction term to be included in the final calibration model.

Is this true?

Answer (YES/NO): NO